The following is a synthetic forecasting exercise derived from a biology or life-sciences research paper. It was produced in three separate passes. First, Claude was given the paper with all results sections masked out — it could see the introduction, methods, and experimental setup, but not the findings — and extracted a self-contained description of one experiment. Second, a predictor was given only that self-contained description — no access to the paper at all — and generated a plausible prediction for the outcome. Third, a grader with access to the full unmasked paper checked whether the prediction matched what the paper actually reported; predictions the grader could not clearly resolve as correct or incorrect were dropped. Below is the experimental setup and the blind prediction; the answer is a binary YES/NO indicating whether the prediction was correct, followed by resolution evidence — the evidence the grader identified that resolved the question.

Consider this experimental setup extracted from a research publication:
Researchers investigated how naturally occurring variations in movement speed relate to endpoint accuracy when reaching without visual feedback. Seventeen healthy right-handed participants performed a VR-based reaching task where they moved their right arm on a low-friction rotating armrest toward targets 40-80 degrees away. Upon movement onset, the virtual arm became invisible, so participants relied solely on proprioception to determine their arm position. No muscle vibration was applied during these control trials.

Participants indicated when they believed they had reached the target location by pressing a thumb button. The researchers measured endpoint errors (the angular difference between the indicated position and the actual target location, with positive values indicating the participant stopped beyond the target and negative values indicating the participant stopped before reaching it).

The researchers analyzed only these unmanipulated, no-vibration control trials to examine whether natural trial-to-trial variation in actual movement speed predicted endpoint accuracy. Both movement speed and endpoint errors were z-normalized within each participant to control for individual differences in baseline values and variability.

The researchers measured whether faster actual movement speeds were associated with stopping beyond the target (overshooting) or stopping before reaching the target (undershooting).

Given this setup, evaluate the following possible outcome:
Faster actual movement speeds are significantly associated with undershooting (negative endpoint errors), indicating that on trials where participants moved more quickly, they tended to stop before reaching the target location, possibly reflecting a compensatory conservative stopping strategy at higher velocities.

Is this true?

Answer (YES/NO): NO